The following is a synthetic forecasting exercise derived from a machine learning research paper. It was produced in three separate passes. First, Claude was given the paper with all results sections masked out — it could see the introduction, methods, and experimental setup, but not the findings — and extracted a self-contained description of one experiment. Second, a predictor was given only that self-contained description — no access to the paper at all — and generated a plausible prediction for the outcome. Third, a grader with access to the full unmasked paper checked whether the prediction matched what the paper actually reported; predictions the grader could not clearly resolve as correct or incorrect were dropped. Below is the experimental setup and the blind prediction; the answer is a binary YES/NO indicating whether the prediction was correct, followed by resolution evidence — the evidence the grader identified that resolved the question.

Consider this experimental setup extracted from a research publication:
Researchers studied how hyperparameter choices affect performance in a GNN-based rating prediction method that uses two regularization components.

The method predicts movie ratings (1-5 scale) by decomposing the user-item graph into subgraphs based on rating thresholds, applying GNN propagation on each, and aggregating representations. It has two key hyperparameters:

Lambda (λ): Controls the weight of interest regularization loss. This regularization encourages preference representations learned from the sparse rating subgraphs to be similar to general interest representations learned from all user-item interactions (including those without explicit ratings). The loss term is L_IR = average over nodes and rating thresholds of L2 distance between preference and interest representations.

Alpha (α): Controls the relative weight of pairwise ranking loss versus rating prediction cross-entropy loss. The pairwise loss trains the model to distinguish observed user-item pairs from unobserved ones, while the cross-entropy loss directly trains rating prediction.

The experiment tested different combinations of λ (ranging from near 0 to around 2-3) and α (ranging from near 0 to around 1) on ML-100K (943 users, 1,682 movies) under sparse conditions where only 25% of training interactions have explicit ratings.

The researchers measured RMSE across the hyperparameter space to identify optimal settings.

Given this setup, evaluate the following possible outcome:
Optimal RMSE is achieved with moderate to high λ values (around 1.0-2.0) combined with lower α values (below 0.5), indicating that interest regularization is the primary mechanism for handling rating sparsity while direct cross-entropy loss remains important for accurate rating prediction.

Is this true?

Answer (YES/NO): NO